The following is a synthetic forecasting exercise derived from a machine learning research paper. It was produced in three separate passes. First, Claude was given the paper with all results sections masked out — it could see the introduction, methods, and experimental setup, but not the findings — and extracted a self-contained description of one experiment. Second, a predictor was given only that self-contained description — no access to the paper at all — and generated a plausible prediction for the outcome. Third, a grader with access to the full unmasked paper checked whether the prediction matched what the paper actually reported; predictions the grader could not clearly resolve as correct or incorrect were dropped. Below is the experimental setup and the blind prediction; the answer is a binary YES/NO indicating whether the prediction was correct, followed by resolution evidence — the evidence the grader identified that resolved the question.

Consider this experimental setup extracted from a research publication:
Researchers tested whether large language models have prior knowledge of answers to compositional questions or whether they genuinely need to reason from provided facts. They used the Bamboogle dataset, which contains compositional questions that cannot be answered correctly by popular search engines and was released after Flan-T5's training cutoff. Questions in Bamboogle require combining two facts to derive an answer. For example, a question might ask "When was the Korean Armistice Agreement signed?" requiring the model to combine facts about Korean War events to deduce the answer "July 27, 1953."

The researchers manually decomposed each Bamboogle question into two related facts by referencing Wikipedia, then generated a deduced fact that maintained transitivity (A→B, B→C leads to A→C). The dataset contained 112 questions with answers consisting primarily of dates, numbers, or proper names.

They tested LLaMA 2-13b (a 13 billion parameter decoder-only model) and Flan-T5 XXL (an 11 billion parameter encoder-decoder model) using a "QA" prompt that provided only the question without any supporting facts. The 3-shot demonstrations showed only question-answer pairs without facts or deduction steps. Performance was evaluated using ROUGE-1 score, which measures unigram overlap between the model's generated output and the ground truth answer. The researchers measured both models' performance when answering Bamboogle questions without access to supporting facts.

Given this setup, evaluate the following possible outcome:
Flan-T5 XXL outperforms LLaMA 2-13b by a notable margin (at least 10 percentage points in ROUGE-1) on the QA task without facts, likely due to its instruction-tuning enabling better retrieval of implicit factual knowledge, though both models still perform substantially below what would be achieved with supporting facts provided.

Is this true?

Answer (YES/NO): YES